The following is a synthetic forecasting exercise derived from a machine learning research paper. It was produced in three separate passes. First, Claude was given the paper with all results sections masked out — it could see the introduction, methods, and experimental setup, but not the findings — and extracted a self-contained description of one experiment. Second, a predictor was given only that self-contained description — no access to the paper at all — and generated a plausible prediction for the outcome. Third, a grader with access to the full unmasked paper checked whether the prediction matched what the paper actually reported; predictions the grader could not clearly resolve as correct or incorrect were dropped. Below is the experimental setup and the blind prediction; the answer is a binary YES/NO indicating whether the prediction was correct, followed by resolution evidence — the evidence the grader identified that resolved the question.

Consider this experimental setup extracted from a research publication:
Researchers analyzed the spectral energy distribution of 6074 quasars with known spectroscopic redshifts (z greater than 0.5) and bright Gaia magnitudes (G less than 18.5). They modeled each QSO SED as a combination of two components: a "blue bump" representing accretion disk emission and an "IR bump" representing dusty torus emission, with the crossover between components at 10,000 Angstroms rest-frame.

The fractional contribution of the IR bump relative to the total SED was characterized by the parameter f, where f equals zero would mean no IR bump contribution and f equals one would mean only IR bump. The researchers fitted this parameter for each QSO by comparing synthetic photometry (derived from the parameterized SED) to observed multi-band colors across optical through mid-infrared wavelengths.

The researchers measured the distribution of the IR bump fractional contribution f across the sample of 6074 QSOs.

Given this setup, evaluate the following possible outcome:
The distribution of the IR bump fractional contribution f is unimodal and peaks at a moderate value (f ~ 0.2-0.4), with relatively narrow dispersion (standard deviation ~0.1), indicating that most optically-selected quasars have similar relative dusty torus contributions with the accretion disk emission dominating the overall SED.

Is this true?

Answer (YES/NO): NO